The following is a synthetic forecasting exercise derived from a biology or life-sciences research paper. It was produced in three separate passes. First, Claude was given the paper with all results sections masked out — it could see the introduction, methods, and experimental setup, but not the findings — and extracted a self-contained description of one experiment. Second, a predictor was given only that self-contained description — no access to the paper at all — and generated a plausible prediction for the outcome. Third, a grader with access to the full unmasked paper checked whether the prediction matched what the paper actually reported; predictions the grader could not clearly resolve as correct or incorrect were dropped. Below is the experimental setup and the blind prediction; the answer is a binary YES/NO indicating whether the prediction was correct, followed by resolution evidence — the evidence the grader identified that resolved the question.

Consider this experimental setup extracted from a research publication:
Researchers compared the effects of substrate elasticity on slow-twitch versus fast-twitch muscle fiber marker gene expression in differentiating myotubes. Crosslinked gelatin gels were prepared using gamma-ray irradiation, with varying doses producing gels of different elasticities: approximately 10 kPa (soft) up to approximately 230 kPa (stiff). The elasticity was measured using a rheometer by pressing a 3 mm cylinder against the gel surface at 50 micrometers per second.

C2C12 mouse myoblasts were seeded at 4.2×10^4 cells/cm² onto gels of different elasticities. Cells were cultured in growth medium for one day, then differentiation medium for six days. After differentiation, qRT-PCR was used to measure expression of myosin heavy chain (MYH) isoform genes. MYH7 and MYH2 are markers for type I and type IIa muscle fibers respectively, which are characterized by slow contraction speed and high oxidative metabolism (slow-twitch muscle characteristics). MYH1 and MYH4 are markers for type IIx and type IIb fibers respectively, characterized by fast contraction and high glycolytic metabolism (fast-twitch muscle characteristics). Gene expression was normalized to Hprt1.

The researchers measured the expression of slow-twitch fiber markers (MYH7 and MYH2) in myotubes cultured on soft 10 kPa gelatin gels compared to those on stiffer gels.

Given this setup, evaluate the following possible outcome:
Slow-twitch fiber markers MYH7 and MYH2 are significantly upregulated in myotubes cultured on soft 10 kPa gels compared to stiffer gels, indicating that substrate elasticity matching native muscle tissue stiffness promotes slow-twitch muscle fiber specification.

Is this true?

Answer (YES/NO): NO